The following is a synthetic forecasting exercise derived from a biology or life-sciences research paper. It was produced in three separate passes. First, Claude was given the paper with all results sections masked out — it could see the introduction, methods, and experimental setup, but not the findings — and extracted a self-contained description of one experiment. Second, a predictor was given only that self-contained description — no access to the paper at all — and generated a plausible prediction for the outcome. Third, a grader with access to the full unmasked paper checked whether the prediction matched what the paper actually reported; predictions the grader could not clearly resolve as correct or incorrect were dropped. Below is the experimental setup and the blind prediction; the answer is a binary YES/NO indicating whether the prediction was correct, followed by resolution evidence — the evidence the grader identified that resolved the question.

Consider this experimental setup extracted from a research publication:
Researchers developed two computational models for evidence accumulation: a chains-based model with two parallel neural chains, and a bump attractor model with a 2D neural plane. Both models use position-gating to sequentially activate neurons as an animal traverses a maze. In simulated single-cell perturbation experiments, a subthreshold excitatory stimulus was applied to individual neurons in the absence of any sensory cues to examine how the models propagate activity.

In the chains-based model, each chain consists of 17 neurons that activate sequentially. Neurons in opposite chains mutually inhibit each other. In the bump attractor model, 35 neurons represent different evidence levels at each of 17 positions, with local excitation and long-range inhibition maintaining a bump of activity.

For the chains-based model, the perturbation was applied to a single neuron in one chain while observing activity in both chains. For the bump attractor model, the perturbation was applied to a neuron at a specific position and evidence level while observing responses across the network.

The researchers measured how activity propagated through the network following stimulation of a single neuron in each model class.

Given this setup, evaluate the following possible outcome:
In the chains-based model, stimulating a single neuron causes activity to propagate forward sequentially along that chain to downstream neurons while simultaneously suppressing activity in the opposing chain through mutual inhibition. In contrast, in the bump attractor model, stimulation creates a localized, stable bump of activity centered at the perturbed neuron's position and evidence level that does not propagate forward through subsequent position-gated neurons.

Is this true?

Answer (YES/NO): NO